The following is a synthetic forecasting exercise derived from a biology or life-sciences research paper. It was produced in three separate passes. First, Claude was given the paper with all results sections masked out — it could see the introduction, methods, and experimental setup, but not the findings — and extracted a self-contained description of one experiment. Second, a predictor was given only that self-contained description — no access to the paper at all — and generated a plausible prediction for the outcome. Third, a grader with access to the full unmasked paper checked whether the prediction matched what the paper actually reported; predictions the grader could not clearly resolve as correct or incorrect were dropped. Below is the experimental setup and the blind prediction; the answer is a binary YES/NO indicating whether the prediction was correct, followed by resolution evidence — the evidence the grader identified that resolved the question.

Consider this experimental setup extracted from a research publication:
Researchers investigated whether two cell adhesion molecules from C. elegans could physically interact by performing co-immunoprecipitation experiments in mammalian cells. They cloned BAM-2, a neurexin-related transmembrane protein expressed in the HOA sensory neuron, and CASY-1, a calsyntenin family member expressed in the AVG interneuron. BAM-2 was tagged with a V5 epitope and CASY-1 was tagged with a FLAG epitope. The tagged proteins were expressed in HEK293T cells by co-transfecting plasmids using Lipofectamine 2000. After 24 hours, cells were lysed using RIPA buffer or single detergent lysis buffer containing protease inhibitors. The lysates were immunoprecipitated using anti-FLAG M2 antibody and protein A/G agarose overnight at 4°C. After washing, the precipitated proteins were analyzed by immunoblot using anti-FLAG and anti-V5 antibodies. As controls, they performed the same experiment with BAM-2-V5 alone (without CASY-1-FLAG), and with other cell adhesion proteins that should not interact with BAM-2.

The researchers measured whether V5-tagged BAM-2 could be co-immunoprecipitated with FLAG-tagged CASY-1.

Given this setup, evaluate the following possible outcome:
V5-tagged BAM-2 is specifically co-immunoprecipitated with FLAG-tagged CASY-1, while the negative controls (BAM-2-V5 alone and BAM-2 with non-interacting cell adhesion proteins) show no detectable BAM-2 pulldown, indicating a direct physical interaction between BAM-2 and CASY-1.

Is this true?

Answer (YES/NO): YES